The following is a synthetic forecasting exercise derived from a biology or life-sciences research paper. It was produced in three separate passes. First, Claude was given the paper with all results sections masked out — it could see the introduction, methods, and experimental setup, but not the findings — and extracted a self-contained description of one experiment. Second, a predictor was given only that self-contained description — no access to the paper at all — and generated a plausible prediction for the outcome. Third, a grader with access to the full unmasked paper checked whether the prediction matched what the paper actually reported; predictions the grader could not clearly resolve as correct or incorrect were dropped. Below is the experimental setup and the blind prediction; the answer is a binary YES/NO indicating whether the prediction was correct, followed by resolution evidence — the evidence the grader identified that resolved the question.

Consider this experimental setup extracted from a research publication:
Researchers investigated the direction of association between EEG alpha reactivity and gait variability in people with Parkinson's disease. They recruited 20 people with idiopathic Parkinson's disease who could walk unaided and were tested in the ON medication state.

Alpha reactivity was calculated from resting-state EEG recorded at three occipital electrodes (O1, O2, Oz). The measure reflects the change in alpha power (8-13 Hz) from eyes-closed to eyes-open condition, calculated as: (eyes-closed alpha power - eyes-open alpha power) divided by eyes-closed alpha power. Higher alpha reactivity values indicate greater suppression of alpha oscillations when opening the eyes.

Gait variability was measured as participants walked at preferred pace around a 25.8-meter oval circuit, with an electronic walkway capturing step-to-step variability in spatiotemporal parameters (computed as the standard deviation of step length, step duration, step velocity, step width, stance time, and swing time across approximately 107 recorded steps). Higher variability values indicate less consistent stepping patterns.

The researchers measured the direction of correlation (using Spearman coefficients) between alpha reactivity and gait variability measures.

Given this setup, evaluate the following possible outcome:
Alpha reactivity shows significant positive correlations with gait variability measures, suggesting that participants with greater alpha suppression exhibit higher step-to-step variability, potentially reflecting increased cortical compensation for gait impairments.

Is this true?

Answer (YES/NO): NO